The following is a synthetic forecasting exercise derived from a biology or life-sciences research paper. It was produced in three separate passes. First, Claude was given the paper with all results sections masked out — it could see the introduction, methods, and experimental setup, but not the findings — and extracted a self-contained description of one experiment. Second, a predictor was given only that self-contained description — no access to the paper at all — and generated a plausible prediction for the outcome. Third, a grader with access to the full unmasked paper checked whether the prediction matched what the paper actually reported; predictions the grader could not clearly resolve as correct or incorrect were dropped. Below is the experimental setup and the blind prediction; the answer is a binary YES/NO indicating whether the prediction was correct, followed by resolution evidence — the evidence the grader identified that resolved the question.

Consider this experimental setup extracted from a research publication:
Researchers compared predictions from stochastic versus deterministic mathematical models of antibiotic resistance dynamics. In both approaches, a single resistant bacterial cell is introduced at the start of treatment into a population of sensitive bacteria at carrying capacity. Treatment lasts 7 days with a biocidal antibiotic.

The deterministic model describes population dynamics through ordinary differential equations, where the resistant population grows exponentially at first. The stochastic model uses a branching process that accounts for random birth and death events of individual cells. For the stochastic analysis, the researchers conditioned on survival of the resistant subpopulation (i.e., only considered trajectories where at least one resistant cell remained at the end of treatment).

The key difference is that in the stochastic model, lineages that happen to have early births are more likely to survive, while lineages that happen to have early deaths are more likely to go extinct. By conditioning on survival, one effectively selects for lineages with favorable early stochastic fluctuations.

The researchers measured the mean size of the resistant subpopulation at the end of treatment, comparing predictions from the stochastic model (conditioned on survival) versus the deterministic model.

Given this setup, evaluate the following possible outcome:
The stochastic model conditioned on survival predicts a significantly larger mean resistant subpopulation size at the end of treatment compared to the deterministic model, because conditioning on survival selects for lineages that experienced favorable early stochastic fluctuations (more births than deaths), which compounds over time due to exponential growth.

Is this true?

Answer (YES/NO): YES